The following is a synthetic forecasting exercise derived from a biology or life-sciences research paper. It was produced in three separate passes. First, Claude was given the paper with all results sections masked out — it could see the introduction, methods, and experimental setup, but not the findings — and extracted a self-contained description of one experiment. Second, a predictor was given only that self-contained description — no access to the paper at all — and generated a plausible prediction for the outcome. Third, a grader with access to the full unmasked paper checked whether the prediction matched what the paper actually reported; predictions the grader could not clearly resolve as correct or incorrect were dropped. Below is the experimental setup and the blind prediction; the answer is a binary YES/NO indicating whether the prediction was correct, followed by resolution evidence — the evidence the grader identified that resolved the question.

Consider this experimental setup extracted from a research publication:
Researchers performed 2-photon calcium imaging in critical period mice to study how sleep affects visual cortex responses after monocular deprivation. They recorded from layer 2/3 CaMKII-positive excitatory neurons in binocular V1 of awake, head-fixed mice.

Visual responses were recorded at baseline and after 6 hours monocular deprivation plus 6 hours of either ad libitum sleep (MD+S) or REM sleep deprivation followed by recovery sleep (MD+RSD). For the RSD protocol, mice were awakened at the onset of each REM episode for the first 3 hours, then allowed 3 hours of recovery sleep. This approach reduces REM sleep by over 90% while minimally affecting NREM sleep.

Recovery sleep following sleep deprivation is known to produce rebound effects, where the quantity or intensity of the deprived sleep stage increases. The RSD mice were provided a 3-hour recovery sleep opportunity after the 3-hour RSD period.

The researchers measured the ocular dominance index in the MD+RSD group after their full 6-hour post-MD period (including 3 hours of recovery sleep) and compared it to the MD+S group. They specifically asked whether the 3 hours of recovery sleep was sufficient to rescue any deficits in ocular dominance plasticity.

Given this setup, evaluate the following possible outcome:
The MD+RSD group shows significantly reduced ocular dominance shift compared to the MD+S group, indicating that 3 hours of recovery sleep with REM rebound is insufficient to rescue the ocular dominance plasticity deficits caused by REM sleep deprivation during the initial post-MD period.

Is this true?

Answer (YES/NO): YES